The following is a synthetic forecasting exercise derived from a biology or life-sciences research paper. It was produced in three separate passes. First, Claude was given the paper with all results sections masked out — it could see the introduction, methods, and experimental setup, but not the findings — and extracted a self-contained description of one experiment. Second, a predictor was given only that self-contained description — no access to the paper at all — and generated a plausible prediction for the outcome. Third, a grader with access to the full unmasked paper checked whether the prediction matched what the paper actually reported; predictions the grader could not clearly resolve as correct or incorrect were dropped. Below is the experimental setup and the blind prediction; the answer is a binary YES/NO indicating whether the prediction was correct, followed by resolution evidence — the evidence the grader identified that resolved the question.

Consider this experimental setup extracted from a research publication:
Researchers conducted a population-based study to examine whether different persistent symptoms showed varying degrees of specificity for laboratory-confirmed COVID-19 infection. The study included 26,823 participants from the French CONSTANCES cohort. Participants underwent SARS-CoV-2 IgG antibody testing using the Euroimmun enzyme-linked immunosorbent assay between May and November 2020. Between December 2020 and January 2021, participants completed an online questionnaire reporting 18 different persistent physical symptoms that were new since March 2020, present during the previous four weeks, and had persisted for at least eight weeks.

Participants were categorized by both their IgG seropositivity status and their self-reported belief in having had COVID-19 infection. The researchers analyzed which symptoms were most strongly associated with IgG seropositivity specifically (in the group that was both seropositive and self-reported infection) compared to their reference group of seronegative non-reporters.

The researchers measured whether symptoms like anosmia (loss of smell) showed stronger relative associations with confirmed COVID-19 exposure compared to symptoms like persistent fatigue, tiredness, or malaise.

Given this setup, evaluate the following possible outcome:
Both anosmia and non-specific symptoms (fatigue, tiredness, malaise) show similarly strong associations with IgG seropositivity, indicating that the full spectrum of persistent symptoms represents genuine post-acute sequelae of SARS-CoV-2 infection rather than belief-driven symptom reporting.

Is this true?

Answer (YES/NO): NO